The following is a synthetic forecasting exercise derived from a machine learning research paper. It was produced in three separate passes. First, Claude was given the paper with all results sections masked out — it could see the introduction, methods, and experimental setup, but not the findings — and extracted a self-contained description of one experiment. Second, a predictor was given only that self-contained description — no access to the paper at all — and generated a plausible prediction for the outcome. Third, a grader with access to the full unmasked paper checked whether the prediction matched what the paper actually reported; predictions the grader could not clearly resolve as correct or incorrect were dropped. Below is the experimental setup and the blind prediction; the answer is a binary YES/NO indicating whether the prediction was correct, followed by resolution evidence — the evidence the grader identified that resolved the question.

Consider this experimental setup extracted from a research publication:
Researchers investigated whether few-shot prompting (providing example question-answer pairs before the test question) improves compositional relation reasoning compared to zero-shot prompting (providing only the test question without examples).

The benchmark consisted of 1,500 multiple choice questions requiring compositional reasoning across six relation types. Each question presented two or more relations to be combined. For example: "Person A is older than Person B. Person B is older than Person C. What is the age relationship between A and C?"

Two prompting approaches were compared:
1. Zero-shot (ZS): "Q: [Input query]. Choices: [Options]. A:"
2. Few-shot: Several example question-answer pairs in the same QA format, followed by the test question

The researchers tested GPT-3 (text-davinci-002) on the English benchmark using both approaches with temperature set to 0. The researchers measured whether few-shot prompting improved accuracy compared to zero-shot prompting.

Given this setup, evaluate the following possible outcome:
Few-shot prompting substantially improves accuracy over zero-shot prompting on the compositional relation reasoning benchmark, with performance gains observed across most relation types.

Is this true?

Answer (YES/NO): NO